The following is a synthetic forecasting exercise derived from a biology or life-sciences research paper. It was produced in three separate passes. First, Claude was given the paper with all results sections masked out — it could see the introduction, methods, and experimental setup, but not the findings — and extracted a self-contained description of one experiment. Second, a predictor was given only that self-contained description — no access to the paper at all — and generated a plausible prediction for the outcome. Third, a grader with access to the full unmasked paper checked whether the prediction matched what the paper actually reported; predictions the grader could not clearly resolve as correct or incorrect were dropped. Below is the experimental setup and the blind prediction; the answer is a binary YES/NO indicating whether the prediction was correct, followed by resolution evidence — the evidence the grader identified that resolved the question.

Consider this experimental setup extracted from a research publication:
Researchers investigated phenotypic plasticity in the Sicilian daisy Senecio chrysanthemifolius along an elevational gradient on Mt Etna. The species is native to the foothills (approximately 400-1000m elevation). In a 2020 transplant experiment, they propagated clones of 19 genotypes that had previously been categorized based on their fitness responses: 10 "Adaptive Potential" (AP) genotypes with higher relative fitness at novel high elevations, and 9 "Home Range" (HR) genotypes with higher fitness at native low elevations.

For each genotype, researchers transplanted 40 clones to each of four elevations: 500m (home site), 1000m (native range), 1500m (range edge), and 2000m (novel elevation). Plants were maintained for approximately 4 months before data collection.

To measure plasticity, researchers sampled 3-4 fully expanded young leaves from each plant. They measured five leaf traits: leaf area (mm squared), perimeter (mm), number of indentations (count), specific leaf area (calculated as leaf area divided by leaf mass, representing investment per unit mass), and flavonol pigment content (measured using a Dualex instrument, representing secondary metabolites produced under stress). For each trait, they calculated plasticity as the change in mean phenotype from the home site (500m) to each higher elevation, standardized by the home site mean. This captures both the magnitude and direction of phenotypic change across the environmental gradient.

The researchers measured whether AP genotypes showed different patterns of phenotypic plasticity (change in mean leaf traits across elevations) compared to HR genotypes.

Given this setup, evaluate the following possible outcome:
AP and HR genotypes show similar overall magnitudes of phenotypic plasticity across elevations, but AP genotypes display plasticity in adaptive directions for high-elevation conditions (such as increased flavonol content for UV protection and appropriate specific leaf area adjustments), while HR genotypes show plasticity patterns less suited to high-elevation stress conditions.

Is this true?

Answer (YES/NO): NO